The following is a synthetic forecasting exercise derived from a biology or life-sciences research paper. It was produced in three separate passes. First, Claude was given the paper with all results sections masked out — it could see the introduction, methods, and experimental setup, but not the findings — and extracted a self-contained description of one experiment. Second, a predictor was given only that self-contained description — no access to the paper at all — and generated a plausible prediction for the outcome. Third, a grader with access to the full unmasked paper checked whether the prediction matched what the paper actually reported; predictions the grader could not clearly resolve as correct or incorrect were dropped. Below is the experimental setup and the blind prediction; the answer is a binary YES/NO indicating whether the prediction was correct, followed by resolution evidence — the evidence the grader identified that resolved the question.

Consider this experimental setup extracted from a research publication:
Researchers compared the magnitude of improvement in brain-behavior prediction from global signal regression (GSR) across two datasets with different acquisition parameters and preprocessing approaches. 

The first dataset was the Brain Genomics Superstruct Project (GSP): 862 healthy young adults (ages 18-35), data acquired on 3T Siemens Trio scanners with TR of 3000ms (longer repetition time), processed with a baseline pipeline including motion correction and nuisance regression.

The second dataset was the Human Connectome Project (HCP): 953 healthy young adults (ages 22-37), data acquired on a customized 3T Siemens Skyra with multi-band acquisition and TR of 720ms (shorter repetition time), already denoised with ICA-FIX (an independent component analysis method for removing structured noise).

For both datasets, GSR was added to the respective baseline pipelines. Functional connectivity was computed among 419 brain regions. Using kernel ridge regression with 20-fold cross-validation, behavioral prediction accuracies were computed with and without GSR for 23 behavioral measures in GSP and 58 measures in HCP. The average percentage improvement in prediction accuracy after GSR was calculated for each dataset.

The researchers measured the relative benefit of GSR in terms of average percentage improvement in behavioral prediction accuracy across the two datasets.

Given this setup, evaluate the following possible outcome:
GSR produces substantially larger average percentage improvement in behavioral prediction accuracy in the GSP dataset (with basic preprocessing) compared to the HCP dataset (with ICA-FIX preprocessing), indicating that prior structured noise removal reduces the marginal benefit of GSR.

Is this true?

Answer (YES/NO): YES